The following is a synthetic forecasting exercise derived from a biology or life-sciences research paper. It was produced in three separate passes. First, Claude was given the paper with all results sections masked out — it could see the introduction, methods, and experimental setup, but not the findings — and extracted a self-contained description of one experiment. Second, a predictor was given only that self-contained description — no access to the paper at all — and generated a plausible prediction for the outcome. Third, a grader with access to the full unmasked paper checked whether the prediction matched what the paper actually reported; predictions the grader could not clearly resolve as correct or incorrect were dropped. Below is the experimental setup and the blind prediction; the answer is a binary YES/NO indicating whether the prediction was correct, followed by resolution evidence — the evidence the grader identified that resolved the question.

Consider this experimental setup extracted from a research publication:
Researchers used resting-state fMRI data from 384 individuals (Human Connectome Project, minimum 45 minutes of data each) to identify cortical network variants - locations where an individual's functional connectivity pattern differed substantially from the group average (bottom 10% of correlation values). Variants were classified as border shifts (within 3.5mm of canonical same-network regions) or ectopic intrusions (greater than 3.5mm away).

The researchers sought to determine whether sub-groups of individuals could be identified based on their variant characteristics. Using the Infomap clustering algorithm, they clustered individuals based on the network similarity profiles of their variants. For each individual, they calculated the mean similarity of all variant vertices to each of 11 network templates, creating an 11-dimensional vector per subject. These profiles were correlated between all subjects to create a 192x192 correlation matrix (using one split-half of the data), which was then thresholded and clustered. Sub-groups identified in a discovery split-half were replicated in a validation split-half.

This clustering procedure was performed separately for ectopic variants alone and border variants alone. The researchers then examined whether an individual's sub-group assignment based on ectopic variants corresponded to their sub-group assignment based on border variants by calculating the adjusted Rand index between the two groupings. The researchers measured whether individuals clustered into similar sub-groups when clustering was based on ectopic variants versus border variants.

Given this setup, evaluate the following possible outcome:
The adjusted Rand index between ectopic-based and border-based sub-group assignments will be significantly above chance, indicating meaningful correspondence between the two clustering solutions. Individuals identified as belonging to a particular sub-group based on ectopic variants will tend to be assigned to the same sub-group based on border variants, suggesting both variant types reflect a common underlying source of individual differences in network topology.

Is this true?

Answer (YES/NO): NO